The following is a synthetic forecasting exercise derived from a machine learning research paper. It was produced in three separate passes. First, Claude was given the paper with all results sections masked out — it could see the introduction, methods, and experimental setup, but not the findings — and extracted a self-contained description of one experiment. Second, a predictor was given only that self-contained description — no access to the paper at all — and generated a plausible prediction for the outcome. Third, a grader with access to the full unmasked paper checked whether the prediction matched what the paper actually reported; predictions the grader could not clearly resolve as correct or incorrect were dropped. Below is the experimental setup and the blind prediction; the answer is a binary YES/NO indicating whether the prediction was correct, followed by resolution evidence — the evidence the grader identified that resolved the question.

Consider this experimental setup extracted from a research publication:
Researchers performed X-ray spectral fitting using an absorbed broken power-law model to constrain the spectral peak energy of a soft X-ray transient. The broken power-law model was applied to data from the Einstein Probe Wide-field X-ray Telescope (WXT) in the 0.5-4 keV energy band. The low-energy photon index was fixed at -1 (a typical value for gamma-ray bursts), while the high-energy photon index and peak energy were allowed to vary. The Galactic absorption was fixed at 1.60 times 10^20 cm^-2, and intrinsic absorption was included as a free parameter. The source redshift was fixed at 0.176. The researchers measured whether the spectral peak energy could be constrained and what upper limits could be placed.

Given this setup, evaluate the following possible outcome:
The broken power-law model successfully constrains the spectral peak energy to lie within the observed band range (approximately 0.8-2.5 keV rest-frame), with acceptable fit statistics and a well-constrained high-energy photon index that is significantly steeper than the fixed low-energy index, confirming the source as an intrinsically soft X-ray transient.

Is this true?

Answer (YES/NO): NO